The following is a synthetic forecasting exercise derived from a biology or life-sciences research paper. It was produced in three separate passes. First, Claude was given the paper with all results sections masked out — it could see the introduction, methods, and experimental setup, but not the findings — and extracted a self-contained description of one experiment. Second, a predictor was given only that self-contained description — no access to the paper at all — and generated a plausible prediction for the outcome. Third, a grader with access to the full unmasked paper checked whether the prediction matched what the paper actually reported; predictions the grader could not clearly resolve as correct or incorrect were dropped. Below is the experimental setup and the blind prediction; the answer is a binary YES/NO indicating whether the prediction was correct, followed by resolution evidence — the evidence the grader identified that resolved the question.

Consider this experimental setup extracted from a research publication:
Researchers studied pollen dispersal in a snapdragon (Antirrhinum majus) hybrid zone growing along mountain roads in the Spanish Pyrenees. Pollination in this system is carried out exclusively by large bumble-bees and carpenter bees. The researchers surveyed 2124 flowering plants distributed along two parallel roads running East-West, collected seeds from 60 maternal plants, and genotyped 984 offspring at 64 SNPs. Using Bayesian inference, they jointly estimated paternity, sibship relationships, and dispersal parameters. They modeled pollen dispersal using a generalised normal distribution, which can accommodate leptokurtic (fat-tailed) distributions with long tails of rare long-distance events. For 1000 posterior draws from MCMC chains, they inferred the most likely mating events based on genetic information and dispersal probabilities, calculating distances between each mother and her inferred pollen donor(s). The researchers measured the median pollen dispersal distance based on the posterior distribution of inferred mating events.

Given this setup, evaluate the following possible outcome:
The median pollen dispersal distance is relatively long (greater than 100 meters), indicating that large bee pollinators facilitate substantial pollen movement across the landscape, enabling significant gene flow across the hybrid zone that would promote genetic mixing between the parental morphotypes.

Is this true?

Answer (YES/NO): NO